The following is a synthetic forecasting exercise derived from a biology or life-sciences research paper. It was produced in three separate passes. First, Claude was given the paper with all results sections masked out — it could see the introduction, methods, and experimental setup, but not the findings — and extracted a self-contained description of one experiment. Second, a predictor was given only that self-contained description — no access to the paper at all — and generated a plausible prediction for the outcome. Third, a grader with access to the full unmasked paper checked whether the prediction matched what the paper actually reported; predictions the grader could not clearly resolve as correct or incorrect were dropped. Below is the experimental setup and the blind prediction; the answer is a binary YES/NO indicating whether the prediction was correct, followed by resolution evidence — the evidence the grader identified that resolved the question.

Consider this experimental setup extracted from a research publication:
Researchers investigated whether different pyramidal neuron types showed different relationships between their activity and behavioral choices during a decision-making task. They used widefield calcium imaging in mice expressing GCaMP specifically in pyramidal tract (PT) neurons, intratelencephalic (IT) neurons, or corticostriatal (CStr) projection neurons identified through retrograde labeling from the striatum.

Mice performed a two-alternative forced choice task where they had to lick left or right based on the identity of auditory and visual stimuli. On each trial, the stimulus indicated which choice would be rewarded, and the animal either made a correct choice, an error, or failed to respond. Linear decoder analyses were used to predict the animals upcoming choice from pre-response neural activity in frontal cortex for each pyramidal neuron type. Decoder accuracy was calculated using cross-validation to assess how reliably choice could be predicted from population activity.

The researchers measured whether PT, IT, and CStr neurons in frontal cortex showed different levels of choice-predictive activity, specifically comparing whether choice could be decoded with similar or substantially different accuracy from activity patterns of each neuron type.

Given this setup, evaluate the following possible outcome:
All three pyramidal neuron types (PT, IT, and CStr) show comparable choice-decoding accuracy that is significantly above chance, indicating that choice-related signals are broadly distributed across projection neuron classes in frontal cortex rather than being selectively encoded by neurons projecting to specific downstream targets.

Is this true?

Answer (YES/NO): NO